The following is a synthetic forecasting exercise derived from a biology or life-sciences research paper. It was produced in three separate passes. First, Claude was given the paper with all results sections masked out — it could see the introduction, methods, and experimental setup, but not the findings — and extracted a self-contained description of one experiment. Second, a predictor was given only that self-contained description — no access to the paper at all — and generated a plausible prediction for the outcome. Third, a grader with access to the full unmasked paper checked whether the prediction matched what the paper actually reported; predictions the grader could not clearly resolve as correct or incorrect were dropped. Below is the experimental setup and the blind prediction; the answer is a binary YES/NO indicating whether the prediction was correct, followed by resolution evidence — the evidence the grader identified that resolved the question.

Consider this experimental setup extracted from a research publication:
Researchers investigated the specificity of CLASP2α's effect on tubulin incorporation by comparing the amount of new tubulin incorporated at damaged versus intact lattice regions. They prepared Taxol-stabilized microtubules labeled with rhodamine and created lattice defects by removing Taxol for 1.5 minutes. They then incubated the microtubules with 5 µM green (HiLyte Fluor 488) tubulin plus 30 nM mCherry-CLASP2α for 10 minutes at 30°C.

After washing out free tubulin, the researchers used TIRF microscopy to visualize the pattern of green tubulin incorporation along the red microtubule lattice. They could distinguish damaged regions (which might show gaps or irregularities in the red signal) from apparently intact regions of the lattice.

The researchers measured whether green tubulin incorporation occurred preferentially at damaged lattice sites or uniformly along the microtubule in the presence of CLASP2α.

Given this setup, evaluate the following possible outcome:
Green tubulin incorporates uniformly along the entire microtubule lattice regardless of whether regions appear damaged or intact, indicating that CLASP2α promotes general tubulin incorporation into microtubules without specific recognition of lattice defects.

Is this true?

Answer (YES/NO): NO